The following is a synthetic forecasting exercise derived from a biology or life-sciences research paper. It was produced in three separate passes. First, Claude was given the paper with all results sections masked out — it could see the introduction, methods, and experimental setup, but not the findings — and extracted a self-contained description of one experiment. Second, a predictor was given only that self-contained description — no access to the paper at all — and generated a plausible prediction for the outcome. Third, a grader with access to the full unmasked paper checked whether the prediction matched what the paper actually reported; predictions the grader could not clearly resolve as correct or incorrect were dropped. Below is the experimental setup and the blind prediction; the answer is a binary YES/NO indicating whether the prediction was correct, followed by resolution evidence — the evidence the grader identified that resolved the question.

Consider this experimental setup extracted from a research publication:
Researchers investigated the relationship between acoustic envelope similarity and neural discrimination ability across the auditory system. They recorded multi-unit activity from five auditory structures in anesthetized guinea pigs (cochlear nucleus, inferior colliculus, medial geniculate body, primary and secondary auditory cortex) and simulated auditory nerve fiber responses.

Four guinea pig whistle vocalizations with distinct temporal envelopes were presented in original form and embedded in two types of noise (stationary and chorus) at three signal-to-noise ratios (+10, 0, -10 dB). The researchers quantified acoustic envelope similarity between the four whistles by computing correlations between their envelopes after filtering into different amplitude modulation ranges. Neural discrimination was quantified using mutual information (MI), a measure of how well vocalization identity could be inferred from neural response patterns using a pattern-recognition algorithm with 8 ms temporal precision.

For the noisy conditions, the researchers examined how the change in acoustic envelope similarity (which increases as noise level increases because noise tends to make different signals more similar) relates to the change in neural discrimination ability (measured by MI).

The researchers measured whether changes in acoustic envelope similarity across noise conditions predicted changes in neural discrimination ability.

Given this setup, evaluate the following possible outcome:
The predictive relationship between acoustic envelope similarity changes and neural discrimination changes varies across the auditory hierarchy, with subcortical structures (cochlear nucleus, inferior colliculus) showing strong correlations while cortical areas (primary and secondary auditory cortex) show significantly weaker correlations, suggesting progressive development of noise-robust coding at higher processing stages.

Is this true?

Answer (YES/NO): NO